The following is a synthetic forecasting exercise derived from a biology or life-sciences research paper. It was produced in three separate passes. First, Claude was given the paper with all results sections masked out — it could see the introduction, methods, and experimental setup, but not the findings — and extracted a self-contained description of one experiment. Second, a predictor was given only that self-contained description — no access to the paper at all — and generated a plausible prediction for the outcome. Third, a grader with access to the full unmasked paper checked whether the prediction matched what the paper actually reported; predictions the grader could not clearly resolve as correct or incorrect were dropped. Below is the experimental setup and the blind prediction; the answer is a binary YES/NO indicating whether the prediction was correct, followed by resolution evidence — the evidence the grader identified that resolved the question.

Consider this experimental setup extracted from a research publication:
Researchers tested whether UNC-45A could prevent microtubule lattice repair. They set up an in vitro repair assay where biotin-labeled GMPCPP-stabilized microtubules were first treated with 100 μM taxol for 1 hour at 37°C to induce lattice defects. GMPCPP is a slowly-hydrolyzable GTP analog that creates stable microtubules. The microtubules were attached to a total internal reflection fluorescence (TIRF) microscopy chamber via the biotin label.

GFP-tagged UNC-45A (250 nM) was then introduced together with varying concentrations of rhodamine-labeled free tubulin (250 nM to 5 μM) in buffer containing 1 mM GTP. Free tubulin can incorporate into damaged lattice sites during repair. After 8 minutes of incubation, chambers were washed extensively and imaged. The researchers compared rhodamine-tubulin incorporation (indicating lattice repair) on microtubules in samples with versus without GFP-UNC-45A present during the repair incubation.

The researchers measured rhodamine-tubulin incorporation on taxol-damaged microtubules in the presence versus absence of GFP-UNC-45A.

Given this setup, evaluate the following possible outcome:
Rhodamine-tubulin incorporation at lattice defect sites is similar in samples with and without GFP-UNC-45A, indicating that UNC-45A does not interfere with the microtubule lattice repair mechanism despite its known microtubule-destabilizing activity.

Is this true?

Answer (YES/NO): NO